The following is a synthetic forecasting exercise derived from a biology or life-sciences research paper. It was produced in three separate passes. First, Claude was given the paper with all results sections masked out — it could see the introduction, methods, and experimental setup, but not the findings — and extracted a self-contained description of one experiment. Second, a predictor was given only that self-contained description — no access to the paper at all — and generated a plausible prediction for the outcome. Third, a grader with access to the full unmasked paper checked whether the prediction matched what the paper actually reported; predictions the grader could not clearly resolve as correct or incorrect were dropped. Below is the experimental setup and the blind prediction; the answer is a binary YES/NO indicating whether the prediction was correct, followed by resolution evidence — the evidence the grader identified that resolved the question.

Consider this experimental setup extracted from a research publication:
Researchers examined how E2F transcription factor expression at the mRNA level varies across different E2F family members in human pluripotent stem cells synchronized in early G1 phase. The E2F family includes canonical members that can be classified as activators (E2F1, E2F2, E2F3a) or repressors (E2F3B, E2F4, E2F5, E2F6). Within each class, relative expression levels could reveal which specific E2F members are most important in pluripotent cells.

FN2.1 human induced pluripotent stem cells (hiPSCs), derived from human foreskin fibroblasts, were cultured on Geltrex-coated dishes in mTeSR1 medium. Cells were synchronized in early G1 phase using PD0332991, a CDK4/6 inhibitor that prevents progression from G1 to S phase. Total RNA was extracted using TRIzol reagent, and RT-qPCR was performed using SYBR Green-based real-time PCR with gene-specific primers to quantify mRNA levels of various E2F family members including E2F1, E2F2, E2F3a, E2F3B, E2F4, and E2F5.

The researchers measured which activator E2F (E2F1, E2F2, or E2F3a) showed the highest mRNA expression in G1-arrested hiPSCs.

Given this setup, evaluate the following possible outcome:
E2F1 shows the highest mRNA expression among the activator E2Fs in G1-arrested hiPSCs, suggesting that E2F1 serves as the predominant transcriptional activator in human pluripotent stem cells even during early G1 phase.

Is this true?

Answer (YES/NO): NO